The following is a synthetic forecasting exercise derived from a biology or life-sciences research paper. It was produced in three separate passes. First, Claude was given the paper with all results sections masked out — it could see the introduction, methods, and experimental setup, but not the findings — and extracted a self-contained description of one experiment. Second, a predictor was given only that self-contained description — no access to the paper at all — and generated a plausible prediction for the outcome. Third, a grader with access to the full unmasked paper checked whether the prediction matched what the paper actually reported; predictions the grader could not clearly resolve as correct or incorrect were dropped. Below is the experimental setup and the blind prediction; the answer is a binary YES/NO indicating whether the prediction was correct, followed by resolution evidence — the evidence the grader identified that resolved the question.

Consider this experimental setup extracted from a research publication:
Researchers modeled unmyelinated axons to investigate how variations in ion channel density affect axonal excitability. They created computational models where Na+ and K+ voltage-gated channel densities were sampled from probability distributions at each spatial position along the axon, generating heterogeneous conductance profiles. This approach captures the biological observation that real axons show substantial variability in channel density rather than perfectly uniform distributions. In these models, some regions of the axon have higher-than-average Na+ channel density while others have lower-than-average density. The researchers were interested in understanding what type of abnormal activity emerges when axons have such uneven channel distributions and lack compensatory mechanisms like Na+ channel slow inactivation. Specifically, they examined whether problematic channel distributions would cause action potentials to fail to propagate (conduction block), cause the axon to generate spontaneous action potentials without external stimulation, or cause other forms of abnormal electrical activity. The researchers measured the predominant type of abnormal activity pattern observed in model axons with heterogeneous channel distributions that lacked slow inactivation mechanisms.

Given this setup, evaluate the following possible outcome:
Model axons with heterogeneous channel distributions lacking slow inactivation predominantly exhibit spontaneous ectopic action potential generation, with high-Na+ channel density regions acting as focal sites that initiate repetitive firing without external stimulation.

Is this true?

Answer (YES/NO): YES